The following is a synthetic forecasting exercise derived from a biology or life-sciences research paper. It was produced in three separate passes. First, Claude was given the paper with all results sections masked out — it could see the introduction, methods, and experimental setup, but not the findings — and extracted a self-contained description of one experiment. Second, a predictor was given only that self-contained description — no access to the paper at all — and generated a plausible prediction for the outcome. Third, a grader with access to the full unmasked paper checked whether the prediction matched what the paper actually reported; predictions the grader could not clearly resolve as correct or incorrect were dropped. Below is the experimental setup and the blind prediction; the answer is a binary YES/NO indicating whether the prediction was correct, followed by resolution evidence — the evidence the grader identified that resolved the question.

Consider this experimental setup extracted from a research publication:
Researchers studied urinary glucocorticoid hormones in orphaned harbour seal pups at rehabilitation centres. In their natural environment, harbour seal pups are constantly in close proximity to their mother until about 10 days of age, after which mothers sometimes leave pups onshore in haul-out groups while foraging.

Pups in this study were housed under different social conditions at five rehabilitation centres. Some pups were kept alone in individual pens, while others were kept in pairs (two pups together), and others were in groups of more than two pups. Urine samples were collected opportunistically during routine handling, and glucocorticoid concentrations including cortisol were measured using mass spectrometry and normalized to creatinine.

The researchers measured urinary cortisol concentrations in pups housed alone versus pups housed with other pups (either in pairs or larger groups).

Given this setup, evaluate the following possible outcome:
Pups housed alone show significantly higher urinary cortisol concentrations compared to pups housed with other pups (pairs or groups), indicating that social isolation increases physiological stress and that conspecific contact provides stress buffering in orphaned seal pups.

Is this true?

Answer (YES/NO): NO